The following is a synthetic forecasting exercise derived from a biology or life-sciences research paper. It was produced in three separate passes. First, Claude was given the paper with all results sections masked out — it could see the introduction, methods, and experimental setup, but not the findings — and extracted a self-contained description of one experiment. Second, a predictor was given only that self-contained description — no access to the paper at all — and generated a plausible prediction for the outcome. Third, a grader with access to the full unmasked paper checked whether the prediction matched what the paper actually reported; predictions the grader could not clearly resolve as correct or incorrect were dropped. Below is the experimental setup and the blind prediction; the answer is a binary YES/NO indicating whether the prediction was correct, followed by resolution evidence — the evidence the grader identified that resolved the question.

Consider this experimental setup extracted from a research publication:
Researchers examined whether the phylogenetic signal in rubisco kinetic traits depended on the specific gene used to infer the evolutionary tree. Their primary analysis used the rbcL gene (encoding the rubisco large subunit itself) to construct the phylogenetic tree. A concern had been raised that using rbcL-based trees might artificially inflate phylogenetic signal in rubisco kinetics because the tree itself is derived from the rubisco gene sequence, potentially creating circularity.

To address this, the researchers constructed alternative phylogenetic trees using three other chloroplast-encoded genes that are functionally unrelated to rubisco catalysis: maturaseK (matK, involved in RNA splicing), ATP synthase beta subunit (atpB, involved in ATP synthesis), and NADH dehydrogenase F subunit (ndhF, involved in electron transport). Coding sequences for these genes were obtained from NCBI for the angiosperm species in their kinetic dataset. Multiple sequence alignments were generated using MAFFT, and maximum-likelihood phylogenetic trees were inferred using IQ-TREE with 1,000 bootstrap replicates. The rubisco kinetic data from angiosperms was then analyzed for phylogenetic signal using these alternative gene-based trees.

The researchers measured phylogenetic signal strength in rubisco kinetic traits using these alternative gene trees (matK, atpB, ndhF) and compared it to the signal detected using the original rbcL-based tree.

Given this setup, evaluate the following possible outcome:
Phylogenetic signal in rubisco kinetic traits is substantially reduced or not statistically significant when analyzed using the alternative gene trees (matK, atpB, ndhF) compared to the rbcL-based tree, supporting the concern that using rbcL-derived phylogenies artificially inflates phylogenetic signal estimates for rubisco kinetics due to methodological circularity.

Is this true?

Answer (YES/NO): NO